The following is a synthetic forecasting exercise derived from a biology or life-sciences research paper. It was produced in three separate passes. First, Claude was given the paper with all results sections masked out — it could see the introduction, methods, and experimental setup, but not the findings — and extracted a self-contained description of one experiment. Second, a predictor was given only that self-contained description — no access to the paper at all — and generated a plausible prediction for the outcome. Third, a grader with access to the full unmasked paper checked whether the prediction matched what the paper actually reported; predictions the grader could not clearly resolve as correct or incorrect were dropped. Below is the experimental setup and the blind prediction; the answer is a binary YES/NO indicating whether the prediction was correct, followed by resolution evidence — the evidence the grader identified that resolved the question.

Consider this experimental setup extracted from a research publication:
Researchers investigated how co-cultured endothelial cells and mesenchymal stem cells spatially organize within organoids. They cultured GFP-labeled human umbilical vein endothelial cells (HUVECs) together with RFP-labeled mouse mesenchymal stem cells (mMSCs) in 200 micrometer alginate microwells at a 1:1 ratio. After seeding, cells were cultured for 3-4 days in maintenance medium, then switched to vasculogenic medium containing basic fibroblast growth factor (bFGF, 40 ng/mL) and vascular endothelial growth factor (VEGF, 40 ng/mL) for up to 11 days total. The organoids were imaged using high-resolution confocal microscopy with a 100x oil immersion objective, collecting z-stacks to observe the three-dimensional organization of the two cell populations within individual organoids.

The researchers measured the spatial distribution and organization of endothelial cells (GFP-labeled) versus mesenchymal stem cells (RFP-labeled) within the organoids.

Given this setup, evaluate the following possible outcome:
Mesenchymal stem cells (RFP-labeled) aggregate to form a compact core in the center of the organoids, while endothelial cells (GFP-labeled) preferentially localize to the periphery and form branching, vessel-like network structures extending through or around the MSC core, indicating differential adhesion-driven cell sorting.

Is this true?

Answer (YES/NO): NO